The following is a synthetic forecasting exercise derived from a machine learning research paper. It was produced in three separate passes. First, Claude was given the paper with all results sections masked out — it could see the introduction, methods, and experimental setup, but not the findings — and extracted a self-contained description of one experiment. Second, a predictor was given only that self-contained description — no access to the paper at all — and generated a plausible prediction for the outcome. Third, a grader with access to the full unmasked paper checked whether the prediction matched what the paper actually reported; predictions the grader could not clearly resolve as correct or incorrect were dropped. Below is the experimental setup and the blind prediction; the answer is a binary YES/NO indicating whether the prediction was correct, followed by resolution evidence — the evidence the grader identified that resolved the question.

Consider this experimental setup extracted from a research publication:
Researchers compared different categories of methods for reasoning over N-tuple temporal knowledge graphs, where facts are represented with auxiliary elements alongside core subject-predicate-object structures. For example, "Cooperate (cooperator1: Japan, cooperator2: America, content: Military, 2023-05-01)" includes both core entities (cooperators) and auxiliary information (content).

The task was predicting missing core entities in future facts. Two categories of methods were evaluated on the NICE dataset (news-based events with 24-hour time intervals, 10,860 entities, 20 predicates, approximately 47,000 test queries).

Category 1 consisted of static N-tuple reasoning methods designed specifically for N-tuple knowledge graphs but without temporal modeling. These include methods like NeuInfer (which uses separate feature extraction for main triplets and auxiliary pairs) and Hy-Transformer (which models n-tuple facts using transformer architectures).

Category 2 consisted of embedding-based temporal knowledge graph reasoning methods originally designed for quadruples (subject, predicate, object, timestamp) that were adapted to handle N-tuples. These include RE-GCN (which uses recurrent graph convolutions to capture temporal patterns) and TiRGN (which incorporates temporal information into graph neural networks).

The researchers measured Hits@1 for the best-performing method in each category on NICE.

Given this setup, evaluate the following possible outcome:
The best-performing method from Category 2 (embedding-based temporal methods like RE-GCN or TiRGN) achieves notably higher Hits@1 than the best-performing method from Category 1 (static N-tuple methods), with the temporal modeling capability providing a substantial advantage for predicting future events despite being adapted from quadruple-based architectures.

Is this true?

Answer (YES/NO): YES